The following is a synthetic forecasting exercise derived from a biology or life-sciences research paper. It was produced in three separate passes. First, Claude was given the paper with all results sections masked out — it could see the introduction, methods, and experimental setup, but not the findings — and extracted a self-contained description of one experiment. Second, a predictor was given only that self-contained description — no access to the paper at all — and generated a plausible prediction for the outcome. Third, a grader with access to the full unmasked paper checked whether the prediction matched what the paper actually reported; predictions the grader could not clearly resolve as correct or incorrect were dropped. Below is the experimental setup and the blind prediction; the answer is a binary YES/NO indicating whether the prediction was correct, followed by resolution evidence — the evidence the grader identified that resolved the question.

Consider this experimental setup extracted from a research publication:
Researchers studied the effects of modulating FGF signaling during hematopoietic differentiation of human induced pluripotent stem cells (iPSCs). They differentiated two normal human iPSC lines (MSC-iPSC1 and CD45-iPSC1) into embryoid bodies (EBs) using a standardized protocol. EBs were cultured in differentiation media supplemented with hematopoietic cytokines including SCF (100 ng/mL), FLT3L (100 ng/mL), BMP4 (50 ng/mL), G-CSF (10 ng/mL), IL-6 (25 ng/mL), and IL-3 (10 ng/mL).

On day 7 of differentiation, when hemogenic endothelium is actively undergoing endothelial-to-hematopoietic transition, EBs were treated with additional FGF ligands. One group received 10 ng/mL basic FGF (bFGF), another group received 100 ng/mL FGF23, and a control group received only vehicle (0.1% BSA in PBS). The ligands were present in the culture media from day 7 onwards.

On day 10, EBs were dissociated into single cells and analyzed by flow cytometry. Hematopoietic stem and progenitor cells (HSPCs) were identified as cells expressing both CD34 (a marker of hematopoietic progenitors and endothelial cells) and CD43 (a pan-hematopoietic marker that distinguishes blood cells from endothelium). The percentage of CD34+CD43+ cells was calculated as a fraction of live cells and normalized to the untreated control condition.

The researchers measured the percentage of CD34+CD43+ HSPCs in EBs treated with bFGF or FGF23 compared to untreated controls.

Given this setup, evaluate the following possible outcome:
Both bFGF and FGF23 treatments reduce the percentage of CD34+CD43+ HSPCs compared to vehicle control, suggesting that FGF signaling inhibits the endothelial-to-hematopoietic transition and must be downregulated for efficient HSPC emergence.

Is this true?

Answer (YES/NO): NO